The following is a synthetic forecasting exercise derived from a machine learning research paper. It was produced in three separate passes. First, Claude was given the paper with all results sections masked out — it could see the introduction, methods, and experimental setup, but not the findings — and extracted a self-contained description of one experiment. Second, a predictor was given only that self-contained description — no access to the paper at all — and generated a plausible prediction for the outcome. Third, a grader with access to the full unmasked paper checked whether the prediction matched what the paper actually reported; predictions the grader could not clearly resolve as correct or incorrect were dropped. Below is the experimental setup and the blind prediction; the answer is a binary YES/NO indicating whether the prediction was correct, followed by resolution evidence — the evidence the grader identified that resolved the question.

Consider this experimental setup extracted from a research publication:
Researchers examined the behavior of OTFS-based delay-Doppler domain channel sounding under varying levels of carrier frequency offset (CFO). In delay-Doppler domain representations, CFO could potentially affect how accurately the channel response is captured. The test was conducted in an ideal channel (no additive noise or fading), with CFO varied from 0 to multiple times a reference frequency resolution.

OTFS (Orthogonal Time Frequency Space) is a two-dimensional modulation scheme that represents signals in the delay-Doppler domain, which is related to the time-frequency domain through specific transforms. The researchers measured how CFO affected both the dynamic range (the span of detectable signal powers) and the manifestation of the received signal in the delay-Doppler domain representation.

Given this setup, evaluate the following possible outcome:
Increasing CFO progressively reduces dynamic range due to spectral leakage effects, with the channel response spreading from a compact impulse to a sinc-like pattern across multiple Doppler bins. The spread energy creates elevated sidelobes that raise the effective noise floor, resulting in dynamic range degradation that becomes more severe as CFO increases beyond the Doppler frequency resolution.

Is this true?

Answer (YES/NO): NO